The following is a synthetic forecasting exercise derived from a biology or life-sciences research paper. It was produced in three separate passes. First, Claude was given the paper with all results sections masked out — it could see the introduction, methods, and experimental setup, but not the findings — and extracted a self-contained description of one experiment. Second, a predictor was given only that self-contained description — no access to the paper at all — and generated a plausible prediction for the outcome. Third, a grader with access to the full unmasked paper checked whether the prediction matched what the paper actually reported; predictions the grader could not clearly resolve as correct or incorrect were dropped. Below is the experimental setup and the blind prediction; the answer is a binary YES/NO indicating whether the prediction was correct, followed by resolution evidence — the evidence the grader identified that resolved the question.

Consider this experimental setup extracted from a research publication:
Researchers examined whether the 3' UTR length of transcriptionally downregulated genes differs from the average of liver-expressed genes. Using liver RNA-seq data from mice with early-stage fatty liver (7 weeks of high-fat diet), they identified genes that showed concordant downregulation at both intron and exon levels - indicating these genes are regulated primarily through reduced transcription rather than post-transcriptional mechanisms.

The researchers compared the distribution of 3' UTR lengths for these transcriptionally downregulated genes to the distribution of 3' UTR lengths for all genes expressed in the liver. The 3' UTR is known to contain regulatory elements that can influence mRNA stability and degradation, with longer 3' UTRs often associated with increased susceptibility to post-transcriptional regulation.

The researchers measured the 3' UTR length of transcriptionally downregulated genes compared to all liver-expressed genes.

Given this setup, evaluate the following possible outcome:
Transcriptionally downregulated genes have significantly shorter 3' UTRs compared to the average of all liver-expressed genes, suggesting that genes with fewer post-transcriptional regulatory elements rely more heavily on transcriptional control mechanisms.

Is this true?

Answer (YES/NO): YES